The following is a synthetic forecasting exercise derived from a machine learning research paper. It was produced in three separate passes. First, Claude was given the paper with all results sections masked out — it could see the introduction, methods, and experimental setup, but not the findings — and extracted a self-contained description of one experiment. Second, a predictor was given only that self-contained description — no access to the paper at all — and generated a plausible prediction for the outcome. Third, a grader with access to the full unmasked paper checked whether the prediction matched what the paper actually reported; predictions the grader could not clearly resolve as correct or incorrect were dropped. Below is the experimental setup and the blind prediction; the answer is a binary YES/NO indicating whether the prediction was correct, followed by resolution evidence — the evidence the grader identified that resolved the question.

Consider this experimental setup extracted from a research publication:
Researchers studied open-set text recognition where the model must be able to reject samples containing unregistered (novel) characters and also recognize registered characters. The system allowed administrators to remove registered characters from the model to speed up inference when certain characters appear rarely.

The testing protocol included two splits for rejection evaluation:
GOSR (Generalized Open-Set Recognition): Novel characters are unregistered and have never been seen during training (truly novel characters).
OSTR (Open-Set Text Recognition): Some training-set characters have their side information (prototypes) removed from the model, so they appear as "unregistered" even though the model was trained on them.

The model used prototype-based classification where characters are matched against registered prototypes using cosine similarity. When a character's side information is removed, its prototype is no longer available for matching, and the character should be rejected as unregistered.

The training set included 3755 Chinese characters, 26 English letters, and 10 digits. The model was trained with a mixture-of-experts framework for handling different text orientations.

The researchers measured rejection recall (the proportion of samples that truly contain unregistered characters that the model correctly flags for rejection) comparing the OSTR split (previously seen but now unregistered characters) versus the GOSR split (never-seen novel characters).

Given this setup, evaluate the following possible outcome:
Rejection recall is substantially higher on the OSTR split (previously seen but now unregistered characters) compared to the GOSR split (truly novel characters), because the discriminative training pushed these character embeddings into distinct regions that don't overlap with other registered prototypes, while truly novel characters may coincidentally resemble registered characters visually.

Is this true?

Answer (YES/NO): YES